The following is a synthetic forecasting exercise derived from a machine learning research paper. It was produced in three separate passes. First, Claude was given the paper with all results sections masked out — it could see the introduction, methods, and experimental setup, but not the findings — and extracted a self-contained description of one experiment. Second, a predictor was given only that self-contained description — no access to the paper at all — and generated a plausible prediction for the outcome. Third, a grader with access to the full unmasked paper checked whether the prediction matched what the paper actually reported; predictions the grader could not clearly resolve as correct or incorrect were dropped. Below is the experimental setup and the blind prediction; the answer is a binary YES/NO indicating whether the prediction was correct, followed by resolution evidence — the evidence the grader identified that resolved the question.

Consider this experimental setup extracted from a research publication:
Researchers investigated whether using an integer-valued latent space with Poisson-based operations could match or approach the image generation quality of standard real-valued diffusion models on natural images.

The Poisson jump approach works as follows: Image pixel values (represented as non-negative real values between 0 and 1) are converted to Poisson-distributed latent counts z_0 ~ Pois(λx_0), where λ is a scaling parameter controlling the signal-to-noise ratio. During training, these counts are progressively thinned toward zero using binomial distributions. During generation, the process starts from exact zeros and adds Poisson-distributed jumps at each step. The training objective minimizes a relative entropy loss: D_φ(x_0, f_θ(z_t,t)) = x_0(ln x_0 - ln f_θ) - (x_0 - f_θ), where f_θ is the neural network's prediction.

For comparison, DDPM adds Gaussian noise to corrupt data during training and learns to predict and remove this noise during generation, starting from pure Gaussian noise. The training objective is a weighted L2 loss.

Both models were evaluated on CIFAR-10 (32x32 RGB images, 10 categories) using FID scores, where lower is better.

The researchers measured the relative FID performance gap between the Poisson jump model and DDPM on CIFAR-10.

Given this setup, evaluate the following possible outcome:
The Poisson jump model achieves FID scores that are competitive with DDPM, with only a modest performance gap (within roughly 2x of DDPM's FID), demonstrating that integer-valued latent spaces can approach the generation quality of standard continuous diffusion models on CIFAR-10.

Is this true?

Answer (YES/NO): YES